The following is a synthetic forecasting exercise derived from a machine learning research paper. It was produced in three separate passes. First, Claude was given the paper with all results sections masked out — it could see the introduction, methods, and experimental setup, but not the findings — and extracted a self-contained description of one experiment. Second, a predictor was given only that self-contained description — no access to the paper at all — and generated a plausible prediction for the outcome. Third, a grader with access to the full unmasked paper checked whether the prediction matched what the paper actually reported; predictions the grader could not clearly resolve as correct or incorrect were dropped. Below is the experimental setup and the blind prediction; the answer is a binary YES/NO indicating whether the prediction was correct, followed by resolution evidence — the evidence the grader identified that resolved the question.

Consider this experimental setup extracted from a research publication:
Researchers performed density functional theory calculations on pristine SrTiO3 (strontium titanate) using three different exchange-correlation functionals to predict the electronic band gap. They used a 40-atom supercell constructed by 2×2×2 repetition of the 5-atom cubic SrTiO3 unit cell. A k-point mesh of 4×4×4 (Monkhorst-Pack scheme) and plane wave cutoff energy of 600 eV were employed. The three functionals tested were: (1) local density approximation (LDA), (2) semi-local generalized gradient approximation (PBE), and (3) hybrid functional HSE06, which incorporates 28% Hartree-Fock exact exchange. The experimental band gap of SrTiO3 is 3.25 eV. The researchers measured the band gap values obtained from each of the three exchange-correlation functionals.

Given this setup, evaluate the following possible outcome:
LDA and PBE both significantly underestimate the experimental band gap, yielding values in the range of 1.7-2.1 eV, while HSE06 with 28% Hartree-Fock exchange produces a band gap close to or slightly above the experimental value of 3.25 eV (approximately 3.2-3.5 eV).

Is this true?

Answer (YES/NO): NO